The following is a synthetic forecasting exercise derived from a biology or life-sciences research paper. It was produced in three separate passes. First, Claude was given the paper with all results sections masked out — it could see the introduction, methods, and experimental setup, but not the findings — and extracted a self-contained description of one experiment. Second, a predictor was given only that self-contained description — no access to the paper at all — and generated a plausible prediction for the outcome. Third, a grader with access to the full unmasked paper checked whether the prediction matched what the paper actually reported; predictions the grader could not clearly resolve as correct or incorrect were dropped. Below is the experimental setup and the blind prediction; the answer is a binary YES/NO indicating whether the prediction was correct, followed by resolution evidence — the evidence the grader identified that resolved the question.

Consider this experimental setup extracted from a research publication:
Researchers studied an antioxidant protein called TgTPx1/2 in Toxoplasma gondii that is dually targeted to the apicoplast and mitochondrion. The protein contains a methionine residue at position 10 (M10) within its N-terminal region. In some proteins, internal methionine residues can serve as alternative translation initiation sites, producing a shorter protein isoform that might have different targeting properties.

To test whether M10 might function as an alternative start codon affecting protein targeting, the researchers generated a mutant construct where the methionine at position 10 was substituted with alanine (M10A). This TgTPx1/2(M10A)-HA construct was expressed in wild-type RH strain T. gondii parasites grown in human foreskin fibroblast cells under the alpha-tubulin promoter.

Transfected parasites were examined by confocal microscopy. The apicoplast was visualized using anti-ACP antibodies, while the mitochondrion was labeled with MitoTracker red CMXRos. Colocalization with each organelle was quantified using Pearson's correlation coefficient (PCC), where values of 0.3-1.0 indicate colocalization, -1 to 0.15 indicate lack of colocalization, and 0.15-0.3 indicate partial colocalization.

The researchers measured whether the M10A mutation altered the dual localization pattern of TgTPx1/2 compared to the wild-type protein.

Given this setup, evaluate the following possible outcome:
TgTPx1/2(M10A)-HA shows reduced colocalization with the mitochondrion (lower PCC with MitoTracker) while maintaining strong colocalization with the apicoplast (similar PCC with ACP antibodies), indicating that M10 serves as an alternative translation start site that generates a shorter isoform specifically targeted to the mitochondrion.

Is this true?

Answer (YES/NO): NO